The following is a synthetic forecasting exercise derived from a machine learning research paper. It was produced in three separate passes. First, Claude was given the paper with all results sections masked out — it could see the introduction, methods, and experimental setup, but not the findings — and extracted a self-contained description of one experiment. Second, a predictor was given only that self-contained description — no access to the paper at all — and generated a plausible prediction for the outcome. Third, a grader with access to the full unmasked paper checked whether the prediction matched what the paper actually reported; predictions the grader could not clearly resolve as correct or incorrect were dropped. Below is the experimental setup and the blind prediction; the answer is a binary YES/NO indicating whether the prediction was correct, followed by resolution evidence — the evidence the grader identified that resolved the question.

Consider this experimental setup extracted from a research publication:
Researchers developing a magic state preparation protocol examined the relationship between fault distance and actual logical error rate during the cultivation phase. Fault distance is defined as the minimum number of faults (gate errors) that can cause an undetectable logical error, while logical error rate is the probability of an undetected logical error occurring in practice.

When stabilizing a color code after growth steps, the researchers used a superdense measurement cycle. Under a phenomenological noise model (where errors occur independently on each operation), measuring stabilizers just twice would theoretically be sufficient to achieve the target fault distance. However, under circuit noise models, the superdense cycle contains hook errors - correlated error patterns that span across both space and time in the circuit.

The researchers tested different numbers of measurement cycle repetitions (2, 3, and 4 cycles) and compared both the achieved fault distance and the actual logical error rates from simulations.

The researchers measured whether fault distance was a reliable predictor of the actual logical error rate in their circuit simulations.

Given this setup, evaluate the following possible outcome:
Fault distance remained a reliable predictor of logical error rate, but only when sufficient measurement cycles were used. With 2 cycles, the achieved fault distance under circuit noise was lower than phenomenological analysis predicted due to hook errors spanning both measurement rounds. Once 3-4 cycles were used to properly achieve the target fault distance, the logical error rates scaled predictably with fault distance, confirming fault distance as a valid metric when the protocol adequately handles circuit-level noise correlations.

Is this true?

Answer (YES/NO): NO